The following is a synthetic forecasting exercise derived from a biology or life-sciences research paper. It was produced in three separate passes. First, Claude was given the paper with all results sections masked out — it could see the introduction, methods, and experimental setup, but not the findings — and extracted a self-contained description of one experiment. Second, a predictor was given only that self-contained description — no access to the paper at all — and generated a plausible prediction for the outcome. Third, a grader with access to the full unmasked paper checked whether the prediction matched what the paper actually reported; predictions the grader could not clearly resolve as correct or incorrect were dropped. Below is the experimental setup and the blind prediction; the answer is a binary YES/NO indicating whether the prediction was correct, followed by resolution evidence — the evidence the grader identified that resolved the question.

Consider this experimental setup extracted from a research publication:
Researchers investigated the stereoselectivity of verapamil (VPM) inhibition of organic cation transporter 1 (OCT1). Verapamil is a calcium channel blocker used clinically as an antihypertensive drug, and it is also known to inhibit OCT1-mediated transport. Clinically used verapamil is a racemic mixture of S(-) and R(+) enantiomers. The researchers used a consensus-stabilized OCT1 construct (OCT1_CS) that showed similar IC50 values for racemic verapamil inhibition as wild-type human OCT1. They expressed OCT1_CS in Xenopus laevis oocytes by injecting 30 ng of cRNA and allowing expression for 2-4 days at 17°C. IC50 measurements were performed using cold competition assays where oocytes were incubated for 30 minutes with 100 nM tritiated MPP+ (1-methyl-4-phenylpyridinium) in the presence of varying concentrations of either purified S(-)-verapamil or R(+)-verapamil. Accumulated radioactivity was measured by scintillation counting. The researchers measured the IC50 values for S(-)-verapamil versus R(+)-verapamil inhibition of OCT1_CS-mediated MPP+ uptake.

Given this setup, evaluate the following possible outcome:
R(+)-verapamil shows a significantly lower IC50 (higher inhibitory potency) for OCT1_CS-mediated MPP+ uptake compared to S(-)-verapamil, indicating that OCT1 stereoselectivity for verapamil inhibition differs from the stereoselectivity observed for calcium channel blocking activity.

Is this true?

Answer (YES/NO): NO